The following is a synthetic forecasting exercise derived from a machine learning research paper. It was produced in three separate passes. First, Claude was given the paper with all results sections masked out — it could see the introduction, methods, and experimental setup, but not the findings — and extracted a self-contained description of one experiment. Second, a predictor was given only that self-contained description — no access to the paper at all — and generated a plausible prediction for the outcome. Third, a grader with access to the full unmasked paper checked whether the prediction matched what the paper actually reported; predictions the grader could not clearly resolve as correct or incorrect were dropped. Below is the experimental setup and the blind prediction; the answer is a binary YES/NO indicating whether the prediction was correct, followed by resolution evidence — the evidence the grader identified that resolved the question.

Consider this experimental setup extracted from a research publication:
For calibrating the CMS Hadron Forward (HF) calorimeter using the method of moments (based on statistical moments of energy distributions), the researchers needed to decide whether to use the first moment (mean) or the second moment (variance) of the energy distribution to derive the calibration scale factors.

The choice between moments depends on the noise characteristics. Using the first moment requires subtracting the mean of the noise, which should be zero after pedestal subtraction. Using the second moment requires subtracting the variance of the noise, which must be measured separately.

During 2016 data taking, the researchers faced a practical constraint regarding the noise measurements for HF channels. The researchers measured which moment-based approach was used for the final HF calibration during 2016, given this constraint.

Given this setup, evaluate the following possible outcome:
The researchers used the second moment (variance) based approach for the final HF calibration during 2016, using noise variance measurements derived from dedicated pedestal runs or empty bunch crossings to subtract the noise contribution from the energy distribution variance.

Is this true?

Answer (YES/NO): NO